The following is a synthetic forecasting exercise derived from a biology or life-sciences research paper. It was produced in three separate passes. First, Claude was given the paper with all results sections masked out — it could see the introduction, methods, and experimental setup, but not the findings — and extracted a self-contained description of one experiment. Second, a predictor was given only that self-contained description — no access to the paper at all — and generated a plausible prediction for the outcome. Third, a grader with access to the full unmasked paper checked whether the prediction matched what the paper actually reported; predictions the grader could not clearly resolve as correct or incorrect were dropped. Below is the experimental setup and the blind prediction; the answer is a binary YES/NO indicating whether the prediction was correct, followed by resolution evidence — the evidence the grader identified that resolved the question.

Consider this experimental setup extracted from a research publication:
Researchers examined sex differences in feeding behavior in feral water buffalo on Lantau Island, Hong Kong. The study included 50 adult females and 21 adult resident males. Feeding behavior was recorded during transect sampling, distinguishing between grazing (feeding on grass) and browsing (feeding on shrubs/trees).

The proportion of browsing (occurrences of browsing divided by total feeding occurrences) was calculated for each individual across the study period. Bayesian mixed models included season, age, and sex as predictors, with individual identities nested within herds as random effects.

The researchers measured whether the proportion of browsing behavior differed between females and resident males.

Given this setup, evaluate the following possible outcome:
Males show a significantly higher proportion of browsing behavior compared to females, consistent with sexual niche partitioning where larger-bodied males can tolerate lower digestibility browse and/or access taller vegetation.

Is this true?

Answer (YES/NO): NO